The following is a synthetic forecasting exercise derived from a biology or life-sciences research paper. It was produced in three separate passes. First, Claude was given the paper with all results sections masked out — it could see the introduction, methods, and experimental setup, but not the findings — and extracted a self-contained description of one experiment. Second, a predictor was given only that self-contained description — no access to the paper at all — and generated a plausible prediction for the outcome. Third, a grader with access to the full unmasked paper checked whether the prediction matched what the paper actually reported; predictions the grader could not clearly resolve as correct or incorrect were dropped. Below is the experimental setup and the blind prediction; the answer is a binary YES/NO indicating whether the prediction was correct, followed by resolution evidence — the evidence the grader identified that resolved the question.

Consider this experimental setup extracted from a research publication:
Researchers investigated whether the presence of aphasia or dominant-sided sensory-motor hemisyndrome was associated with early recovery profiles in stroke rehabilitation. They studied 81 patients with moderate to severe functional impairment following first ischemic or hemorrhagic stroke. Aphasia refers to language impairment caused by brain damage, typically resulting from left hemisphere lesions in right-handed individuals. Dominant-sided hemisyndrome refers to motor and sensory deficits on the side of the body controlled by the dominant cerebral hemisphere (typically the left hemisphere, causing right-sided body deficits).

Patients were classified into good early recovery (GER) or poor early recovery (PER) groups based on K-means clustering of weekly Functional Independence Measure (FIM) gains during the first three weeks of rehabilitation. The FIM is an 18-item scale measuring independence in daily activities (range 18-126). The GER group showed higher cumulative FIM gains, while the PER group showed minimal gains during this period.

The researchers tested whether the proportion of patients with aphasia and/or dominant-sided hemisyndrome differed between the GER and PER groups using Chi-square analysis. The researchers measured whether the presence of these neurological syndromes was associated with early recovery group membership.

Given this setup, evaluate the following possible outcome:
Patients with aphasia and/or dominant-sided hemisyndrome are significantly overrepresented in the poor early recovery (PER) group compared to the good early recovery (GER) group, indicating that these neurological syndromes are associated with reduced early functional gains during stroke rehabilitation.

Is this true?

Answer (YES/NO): NO